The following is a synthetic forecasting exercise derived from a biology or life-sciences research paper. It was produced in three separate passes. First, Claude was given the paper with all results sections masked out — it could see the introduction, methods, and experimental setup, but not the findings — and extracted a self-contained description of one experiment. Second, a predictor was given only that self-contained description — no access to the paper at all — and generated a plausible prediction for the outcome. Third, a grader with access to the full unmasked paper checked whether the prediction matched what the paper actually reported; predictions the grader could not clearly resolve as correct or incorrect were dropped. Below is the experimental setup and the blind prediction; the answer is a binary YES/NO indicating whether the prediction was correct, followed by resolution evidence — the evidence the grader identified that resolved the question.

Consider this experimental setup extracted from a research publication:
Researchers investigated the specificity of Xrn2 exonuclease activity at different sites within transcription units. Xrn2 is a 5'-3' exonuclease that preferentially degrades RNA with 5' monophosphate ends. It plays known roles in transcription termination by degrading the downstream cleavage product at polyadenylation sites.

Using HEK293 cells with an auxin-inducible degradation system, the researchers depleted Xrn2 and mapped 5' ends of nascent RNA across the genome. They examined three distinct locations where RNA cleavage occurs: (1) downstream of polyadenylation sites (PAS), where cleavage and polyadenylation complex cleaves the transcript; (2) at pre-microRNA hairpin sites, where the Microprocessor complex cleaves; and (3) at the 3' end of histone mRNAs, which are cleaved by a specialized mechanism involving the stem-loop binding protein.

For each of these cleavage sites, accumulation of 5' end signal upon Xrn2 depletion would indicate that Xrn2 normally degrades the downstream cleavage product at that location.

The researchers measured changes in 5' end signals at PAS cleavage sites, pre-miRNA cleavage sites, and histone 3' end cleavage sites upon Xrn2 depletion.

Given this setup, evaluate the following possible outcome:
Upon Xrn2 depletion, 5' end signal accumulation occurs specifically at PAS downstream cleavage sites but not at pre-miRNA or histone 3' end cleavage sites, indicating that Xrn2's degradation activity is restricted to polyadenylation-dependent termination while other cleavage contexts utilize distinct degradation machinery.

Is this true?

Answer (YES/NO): YES